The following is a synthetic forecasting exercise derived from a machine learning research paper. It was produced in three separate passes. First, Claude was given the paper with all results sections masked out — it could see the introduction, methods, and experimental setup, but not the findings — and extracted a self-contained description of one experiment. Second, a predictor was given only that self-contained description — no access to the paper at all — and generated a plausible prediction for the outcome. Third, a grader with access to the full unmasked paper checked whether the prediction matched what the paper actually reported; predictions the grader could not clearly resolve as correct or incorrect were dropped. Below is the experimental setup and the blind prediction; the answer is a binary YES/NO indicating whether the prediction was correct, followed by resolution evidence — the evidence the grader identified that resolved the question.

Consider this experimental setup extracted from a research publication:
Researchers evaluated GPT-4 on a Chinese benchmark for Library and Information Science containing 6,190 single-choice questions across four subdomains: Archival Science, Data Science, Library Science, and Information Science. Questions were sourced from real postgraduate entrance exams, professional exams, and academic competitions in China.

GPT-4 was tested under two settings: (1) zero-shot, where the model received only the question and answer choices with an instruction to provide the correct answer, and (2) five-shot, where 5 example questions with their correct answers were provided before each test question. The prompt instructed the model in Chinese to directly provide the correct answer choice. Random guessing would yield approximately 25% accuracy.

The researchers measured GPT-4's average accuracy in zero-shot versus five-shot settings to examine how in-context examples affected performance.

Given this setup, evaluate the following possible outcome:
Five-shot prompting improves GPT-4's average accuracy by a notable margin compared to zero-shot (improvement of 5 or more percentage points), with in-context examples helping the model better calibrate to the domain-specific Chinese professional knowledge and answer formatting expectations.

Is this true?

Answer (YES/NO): NO